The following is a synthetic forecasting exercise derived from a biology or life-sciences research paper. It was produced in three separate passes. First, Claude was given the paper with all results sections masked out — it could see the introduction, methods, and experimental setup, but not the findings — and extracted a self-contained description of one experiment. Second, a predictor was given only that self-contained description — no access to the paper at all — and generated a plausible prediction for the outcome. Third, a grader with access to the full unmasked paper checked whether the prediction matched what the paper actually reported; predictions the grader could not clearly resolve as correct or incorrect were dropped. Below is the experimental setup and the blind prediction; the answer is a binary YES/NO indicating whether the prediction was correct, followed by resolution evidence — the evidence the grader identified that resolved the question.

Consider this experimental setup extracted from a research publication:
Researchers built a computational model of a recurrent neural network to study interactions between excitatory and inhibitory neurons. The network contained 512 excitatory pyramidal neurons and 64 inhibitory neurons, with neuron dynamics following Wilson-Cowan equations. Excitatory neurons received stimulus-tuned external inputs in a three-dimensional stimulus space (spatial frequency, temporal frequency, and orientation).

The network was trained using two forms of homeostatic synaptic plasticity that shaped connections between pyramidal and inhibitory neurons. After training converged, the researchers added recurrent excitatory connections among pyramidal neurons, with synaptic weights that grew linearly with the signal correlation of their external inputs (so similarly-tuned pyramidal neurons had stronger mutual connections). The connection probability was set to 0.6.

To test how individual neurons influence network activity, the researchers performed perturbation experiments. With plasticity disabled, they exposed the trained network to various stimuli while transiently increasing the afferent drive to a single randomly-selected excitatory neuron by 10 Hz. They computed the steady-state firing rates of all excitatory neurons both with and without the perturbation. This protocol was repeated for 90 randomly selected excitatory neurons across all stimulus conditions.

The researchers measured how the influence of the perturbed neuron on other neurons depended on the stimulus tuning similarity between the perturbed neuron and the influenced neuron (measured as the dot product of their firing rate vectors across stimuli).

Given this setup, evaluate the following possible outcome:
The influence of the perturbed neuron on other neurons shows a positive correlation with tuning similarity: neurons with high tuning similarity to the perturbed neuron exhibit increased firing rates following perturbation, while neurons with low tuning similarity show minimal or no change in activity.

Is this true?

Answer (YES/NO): NO